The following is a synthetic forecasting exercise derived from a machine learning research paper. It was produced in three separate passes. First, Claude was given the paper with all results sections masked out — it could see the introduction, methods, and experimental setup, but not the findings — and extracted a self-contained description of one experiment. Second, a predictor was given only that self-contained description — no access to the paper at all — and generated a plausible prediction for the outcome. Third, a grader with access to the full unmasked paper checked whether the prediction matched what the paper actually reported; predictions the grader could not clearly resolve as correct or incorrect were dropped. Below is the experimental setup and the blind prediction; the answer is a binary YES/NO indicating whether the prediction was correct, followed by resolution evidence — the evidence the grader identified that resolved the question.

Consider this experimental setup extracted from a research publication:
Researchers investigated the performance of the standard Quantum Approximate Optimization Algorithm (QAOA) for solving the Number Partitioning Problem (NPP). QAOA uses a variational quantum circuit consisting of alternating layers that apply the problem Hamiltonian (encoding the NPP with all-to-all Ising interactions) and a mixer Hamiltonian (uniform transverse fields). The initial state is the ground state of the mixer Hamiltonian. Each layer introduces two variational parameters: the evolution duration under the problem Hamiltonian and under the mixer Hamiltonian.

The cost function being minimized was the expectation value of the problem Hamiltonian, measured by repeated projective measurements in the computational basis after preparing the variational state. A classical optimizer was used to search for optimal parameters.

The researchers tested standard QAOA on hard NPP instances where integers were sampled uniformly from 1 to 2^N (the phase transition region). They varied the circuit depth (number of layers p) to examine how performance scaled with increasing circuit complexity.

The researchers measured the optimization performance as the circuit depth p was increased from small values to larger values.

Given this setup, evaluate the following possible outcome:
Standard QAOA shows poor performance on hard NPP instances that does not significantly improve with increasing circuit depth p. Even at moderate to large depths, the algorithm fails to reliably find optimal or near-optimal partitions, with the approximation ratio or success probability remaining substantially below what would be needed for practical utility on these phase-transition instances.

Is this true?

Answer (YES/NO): YES